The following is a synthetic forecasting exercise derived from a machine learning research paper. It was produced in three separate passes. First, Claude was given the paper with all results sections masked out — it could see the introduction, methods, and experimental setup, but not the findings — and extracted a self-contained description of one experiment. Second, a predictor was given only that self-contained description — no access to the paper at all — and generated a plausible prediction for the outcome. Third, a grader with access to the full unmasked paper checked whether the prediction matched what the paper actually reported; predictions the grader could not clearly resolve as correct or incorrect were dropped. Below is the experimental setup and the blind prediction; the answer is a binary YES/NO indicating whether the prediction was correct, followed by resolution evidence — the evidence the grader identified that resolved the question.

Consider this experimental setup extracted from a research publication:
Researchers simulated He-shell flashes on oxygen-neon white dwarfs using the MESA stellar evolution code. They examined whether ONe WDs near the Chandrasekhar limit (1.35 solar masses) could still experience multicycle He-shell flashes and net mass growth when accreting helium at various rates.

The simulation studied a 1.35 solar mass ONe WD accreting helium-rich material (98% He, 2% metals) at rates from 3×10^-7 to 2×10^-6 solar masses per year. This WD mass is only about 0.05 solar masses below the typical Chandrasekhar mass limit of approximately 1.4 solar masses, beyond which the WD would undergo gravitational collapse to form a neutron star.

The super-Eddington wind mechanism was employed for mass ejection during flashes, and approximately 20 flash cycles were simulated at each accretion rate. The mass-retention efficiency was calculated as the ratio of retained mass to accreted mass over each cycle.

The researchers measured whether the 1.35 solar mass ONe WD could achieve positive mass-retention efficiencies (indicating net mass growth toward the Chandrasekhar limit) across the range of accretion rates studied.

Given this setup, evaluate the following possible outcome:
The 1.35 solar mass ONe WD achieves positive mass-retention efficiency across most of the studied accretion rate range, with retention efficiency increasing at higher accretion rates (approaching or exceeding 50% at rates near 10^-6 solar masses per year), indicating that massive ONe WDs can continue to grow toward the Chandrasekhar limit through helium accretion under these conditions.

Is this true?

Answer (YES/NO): YES